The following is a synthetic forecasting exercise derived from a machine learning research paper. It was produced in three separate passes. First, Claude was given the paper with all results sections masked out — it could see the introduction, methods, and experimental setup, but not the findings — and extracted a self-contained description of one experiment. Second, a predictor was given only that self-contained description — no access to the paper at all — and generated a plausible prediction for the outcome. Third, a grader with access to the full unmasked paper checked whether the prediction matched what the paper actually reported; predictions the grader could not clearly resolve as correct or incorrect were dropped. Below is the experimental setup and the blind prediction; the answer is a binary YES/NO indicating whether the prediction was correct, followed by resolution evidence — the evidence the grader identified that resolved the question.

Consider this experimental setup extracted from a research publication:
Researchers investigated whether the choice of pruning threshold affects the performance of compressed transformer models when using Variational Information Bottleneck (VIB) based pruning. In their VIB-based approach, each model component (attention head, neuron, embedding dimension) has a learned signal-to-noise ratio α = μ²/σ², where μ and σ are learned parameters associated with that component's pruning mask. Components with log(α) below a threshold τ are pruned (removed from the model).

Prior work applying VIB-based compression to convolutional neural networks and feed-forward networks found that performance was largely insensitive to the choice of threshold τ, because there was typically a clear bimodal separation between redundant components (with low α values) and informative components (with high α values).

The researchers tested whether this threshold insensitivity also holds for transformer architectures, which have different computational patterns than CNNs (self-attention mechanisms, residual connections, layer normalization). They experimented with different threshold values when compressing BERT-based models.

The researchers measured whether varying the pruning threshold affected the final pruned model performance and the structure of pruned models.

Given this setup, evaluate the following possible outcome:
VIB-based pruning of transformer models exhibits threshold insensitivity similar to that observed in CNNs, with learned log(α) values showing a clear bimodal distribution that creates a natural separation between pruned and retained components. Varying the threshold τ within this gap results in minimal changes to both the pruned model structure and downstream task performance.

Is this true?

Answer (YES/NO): YES